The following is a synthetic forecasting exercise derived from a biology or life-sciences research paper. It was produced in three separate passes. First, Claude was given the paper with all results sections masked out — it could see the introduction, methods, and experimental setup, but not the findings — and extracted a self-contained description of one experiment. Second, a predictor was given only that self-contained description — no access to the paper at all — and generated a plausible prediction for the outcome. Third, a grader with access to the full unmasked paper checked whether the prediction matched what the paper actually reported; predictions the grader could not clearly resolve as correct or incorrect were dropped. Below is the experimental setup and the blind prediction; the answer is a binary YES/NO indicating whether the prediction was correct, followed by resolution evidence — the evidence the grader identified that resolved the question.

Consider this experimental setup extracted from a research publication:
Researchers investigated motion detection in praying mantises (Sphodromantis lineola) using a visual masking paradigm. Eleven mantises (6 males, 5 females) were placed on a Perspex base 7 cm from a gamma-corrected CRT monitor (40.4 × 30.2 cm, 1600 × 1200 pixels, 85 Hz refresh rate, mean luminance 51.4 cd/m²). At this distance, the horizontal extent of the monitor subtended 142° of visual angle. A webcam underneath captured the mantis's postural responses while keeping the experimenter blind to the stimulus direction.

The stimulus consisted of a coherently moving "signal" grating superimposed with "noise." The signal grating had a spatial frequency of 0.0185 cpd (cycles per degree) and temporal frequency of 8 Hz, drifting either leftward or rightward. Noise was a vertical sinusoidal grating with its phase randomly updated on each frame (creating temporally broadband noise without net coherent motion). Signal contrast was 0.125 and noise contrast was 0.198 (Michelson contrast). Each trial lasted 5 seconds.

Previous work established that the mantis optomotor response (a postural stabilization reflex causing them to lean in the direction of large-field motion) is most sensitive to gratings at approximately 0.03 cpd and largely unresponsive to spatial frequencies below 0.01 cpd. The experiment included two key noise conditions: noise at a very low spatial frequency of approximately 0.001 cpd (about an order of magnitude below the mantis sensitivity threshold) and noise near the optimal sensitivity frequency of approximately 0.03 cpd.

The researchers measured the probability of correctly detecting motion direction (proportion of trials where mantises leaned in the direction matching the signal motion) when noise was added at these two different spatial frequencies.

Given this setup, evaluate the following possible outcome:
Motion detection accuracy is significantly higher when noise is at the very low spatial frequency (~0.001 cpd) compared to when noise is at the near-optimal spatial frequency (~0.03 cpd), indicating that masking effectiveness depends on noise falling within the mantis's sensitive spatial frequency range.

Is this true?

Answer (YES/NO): NO